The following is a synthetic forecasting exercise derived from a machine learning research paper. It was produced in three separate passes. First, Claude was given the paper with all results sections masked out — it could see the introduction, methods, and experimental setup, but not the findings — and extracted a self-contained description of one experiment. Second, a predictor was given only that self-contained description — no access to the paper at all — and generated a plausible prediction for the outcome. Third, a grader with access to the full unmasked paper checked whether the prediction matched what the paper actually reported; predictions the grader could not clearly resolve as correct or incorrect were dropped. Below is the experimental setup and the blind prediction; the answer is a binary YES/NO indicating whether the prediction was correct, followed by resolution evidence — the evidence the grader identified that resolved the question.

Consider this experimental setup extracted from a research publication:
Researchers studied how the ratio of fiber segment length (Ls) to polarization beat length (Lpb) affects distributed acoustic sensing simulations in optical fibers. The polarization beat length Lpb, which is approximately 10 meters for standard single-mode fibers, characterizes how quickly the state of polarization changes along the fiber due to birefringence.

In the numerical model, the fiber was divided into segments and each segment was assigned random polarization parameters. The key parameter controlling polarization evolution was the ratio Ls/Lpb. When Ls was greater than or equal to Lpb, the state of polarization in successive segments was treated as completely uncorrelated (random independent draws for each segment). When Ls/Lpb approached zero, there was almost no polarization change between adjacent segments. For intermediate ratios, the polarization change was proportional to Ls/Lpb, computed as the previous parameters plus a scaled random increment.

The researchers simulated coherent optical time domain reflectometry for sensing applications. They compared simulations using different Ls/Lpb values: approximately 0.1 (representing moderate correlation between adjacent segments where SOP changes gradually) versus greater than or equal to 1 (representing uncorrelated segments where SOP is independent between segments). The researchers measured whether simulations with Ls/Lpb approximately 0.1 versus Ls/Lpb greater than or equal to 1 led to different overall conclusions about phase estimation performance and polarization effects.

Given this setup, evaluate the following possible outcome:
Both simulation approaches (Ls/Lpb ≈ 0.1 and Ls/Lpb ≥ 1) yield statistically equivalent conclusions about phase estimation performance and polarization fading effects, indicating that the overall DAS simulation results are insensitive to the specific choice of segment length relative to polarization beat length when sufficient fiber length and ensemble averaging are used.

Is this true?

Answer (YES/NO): YES